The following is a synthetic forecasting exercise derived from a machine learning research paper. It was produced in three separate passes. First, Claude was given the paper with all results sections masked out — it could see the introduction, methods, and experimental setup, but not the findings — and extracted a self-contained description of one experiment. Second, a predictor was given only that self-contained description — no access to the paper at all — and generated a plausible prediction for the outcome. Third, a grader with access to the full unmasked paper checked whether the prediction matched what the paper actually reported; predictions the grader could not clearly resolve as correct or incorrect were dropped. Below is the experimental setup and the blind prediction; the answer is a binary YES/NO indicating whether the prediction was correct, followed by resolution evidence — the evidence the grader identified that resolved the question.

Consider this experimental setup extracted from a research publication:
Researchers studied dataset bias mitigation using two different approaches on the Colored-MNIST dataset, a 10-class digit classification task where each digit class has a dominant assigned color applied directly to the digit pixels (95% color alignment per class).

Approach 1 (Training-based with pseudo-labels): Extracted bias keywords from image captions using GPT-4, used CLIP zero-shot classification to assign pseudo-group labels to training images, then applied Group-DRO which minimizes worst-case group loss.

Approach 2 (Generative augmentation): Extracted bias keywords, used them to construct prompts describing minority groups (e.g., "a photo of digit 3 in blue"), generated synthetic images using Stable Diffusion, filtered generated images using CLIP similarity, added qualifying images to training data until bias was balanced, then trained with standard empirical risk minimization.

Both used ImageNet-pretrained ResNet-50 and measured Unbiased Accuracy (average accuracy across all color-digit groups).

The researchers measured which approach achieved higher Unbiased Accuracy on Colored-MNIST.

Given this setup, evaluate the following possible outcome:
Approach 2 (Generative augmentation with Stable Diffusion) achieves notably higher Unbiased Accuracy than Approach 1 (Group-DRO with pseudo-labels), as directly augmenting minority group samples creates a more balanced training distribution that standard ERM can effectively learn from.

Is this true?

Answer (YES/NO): YES